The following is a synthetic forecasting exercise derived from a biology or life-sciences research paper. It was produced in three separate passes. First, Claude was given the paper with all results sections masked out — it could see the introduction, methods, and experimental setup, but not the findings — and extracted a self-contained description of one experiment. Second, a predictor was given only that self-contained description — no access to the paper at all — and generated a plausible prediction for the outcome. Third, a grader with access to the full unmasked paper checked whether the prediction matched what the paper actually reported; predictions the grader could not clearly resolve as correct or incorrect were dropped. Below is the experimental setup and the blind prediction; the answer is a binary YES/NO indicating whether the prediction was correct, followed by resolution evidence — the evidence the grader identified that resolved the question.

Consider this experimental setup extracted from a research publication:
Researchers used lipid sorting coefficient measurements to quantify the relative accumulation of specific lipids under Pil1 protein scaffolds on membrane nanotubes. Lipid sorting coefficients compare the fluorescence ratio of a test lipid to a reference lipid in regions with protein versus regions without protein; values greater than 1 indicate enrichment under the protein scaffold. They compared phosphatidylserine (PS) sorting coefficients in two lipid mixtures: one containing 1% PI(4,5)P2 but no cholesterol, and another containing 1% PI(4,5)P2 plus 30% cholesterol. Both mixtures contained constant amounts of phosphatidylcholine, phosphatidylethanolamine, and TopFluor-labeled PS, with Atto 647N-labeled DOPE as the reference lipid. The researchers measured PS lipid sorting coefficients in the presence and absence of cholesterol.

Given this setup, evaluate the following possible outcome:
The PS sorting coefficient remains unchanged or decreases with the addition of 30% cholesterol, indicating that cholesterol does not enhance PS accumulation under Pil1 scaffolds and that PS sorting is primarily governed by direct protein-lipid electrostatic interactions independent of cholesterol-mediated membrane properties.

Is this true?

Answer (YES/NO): NO